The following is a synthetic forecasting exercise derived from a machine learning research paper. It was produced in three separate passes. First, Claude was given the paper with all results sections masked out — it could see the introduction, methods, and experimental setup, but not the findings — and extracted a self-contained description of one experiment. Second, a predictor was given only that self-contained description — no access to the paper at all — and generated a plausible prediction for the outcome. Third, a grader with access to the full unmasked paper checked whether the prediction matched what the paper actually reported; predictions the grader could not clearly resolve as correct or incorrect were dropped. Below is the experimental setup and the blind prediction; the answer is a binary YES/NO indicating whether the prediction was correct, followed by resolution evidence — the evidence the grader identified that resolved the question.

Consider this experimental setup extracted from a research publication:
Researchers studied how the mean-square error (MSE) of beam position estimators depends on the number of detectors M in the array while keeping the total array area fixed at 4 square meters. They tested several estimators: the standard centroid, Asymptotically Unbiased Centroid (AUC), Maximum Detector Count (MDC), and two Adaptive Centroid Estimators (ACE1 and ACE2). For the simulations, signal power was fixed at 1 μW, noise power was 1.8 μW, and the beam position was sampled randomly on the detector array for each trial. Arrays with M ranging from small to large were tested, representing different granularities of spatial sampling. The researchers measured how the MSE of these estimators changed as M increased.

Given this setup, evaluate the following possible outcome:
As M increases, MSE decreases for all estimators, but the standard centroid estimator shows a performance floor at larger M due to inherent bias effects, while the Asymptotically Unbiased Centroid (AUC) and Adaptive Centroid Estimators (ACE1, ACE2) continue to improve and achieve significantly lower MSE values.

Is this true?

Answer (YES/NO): NO